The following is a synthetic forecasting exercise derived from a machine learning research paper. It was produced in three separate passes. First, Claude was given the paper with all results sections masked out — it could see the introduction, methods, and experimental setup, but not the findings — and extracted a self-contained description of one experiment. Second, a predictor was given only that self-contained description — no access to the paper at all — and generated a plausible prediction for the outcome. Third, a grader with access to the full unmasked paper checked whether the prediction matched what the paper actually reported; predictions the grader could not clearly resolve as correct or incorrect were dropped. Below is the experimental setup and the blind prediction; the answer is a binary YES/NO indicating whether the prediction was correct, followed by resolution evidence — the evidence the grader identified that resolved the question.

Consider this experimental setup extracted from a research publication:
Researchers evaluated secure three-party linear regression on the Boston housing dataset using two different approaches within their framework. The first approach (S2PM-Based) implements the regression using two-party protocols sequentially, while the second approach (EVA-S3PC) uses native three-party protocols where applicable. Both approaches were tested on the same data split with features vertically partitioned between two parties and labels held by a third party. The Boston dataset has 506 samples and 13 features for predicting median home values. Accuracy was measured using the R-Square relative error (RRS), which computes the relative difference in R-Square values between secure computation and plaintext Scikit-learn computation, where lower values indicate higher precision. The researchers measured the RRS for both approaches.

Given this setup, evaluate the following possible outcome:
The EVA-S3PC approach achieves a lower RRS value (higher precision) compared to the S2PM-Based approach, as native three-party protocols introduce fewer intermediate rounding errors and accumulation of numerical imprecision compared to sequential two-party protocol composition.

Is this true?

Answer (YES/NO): YES